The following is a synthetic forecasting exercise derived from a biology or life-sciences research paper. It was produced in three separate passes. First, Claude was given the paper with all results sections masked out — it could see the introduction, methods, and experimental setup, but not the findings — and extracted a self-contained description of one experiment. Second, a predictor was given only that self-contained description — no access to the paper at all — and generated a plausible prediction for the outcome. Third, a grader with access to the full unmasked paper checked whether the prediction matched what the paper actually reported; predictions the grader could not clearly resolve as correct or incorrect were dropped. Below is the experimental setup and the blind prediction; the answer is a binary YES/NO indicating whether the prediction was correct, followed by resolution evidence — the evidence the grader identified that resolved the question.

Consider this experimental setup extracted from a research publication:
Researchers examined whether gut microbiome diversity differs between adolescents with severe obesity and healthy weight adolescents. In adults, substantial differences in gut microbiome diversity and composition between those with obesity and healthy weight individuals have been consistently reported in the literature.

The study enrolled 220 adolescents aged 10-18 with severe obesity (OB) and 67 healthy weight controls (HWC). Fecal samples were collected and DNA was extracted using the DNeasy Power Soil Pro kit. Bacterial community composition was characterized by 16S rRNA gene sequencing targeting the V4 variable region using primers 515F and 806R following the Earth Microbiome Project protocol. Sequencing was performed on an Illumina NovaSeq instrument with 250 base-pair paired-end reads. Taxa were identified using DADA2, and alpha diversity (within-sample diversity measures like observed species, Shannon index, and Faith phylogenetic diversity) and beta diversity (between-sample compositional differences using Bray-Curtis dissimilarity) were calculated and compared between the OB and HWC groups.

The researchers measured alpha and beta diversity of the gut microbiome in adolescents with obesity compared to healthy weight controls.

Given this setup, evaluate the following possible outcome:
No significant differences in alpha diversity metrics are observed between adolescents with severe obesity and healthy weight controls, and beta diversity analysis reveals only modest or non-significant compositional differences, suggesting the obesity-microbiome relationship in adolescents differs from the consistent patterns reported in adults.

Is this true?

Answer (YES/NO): YES